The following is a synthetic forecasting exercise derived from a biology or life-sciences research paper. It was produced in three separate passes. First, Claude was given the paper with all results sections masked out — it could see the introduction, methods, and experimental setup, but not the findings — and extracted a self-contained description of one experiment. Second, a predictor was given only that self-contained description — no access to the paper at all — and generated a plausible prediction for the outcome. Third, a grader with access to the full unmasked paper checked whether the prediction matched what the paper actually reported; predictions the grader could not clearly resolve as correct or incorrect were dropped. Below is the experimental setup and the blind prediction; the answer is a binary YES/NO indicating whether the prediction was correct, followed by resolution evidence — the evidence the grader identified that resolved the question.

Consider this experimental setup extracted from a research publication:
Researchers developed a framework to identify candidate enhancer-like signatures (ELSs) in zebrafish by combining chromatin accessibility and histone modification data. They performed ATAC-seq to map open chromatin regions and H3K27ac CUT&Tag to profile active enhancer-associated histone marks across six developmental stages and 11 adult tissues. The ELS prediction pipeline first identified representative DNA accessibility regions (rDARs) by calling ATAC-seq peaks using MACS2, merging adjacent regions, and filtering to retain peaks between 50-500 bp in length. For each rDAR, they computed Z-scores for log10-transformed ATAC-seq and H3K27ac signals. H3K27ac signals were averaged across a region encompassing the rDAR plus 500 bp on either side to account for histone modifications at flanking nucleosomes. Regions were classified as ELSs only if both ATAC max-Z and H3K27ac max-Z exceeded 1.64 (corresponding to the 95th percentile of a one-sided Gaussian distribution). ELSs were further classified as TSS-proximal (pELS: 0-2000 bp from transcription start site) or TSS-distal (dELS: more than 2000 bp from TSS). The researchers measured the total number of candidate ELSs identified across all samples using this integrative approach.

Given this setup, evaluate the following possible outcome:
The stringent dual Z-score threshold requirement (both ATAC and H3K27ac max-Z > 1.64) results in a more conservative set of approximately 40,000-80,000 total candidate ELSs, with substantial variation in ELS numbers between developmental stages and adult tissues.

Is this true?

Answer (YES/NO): YES